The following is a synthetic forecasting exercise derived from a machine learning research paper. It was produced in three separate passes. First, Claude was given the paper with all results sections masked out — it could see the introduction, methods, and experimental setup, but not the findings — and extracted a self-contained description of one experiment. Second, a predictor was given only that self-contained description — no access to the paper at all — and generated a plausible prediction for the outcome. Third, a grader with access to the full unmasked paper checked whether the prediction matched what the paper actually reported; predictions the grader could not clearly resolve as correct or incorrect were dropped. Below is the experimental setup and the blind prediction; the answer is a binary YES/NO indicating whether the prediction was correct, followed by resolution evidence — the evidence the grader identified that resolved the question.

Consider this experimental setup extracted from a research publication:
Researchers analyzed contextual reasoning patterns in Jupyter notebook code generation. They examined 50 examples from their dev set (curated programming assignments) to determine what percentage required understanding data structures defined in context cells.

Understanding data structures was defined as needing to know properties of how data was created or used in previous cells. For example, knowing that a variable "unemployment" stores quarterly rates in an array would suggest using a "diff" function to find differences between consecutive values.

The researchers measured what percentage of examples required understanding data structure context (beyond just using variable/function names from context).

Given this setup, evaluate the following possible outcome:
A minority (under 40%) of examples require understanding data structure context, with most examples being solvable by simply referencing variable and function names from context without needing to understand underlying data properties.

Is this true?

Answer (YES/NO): YES